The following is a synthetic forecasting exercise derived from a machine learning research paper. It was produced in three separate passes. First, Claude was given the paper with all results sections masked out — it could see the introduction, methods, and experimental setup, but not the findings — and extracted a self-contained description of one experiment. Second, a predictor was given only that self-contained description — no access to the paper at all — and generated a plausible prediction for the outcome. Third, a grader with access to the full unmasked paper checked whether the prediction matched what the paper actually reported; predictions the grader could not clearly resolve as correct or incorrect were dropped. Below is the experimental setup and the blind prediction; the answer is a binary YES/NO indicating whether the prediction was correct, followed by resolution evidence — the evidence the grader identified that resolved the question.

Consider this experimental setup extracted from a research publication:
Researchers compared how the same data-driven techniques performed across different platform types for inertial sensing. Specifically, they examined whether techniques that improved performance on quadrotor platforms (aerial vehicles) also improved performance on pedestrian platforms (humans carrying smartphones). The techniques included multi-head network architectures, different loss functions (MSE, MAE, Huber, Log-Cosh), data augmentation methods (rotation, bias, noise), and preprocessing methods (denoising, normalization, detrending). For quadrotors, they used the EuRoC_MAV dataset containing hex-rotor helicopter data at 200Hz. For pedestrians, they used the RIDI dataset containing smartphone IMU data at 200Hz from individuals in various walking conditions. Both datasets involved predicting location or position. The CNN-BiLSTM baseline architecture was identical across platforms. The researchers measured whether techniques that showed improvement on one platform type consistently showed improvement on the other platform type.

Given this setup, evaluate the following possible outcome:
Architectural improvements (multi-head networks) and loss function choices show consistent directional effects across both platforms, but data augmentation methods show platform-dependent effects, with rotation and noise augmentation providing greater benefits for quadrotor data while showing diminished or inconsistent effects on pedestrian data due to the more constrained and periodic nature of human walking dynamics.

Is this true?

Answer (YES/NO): NO